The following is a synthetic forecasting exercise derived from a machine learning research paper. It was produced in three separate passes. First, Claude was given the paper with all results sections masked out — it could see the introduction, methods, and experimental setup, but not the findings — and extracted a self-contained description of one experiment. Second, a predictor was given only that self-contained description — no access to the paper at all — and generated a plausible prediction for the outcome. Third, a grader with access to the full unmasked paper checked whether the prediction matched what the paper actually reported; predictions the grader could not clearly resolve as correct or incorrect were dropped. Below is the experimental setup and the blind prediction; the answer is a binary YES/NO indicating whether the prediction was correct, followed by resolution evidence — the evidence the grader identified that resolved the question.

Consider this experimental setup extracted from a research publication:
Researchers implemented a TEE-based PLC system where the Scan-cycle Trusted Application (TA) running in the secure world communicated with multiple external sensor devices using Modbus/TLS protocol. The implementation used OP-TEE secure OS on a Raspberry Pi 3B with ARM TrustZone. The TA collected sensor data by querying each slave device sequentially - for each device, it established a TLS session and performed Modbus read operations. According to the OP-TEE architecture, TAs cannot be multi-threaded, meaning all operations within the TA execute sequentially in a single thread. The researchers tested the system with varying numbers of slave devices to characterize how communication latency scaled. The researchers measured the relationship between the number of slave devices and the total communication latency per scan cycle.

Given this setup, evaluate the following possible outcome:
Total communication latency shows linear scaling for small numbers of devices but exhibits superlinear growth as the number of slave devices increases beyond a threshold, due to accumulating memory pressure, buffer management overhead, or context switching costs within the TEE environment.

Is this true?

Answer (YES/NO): NO